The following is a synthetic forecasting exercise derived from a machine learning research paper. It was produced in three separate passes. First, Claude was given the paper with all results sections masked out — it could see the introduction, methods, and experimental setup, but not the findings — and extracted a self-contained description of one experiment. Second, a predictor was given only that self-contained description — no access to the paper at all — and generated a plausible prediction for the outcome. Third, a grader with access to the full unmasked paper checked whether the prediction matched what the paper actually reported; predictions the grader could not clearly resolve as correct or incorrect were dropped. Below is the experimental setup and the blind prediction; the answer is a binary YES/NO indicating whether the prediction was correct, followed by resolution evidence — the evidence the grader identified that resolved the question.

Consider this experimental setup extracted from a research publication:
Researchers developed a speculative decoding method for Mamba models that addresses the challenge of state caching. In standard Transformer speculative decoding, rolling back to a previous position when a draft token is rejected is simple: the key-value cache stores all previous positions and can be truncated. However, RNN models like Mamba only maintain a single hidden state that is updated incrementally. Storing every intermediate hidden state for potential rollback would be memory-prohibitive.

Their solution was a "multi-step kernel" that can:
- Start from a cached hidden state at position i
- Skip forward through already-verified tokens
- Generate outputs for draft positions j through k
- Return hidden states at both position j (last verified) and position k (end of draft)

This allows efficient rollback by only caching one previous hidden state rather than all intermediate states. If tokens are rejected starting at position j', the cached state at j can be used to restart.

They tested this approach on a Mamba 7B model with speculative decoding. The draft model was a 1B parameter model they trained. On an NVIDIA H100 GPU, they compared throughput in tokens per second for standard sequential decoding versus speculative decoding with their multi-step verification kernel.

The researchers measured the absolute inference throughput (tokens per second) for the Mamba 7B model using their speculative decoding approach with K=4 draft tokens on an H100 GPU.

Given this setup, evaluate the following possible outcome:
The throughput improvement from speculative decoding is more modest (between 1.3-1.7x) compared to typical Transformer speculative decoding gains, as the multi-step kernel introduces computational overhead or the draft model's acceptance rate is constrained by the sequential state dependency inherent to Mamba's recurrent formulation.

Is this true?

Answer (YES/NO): NO